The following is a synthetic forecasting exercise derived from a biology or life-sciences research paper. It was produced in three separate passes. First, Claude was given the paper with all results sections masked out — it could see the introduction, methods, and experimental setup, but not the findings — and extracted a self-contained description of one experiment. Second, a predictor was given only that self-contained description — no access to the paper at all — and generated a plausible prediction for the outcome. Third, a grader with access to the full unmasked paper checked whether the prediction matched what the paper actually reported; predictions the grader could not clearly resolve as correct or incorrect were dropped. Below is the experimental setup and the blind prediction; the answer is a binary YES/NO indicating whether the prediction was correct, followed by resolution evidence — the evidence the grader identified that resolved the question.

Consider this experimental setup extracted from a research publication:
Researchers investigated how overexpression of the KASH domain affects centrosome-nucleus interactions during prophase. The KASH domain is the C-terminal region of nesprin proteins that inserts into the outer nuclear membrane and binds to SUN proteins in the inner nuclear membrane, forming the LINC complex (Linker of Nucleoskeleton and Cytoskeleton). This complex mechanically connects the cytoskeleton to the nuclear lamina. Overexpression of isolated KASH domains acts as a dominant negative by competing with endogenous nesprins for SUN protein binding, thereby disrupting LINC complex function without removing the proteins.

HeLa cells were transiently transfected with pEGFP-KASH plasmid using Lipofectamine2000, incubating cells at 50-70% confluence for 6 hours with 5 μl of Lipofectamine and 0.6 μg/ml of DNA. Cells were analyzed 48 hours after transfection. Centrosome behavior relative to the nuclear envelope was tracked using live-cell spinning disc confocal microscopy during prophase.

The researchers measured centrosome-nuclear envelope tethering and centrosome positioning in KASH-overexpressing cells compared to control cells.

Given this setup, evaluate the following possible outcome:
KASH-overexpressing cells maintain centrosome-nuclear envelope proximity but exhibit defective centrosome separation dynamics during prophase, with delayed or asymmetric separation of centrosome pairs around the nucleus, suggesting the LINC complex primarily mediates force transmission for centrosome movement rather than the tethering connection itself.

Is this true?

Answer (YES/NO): NO